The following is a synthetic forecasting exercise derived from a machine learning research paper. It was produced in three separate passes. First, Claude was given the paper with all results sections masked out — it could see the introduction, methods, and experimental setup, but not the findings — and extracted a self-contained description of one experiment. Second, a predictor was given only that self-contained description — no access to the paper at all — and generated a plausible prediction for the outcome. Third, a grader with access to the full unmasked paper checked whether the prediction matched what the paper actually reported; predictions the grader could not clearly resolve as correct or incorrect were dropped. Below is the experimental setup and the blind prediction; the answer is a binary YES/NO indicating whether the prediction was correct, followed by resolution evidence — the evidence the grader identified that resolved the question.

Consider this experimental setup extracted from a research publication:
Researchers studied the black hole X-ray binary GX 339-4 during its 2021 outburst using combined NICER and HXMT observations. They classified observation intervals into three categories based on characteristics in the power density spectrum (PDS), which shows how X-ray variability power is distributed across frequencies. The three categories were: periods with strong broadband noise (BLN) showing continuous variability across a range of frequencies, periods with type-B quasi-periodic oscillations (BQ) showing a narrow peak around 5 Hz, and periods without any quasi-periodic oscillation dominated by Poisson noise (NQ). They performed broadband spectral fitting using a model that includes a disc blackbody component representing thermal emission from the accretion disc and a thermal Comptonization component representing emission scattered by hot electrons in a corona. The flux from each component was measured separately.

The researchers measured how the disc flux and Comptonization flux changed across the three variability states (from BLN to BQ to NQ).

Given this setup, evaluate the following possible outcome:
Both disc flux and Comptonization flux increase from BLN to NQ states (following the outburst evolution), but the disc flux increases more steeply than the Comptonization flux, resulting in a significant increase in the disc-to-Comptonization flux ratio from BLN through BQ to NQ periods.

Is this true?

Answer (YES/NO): NO